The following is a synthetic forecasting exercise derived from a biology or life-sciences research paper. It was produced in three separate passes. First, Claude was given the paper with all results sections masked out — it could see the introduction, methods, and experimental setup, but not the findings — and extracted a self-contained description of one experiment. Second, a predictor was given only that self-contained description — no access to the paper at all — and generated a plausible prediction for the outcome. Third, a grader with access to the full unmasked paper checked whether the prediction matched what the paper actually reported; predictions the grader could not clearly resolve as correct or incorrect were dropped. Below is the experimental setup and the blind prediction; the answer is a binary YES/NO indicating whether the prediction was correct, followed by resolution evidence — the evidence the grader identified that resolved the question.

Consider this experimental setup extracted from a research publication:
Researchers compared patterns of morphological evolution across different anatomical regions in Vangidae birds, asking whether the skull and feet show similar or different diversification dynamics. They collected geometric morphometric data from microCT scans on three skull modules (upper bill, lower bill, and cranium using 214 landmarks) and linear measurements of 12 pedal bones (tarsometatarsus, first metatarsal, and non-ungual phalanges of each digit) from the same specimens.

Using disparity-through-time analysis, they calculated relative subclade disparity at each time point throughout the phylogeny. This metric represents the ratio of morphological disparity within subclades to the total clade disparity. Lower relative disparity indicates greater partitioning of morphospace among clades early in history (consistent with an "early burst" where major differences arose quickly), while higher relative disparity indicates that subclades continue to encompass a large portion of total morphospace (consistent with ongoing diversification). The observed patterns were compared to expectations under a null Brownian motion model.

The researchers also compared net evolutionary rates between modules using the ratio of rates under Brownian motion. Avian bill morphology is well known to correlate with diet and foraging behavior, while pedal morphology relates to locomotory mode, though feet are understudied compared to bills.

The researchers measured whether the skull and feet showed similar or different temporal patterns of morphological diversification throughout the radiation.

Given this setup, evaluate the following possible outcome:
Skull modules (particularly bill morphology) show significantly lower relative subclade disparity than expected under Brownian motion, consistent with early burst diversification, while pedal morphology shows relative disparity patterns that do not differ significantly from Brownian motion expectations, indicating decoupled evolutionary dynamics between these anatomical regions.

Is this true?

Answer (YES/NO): NO